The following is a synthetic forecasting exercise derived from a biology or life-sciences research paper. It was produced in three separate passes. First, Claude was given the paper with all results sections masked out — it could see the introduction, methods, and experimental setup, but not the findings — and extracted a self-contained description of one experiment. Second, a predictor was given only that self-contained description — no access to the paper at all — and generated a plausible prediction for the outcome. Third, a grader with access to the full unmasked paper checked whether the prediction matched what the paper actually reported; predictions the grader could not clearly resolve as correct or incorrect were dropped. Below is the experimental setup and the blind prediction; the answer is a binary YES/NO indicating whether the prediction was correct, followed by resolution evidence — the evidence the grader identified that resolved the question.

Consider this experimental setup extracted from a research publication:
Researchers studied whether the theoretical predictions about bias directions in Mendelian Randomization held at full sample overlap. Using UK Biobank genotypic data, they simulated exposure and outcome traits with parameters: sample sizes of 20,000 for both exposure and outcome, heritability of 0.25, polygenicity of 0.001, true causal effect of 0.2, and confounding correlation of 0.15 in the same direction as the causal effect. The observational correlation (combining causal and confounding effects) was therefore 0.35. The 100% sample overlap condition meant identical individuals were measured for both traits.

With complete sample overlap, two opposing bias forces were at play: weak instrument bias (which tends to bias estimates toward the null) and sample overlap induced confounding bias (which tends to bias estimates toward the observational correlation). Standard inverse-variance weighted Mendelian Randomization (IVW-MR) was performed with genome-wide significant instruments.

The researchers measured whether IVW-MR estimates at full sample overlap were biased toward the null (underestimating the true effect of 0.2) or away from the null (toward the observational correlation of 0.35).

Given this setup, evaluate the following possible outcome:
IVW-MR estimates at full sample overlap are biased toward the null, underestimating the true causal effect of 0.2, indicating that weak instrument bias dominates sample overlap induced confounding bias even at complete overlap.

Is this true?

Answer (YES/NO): NO